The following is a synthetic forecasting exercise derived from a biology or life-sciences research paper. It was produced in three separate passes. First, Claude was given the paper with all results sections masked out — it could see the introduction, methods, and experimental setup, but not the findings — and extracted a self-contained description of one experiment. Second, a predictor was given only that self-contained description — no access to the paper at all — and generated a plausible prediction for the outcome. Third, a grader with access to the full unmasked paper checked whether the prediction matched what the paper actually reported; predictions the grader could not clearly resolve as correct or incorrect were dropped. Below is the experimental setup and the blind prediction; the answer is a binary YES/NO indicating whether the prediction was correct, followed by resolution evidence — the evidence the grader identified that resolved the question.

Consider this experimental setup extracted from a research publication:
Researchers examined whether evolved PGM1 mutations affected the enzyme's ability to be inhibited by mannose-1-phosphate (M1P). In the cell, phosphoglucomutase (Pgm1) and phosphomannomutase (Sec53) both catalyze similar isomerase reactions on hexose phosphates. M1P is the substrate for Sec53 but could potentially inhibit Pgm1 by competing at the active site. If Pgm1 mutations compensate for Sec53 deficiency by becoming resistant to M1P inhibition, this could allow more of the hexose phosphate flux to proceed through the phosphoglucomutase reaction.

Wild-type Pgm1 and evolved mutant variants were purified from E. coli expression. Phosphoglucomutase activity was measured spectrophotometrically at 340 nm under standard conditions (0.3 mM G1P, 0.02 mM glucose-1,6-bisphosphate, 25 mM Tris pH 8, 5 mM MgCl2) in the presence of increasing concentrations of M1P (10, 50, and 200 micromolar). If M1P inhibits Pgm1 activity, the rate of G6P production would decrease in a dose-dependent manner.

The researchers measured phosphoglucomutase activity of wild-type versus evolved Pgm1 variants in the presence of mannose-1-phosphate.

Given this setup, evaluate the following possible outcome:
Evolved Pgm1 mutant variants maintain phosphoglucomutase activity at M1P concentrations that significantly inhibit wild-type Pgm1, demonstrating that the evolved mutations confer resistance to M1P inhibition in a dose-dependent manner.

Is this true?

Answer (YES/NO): NO